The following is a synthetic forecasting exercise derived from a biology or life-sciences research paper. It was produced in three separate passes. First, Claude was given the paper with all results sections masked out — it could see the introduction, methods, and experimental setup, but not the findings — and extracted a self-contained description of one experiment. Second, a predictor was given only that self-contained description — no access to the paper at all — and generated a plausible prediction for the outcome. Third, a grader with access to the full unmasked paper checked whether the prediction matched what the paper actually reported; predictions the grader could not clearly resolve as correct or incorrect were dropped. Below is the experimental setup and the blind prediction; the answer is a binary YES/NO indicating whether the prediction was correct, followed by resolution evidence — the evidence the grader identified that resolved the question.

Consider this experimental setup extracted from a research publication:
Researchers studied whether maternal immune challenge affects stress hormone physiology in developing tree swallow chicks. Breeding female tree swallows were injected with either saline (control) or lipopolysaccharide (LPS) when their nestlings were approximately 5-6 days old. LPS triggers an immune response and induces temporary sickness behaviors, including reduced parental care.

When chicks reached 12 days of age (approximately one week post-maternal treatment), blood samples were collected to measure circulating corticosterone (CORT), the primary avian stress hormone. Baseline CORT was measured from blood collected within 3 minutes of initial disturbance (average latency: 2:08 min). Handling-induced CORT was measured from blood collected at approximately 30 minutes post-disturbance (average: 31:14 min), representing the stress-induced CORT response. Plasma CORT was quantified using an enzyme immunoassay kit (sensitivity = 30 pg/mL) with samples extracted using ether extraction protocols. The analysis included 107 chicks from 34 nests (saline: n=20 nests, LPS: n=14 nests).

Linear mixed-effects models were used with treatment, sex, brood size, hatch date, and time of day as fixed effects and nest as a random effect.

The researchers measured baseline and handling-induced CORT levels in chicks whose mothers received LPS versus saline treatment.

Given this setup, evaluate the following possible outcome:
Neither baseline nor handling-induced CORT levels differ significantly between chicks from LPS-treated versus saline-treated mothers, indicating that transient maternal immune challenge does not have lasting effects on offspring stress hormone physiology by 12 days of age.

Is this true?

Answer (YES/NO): YES